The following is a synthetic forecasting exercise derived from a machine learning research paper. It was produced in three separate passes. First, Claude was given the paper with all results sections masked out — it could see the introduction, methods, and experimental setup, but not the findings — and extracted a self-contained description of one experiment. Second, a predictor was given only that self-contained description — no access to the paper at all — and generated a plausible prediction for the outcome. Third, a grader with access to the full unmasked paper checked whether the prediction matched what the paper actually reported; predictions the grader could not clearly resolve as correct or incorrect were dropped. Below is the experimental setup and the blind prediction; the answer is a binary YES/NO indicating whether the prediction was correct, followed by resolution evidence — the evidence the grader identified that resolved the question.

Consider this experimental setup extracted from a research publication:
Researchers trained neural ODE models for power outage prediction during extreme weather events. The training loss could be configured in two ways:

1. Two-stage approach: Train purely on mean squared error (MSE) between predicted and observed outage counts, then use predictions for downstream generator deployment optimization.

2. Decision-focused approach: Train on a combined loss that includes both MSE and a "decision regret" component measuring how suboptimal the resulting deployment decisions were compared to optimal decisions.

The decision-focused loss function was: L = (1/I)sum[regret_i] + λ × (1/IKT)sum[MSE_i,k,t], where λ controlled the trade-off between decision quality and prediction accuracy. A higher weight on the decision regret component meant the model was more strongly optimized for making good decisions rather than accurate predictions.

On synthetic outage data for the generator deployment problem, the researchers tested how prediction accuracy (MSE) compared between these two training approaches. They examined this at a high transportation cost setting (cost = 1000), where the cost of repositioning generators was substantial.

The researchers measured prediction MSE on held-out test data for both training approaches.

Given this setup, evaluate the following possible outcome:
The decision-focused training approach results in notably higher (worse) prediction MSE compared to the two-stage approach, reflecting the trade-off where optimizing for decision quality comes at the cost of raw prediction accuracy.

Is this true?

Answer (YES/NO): NO